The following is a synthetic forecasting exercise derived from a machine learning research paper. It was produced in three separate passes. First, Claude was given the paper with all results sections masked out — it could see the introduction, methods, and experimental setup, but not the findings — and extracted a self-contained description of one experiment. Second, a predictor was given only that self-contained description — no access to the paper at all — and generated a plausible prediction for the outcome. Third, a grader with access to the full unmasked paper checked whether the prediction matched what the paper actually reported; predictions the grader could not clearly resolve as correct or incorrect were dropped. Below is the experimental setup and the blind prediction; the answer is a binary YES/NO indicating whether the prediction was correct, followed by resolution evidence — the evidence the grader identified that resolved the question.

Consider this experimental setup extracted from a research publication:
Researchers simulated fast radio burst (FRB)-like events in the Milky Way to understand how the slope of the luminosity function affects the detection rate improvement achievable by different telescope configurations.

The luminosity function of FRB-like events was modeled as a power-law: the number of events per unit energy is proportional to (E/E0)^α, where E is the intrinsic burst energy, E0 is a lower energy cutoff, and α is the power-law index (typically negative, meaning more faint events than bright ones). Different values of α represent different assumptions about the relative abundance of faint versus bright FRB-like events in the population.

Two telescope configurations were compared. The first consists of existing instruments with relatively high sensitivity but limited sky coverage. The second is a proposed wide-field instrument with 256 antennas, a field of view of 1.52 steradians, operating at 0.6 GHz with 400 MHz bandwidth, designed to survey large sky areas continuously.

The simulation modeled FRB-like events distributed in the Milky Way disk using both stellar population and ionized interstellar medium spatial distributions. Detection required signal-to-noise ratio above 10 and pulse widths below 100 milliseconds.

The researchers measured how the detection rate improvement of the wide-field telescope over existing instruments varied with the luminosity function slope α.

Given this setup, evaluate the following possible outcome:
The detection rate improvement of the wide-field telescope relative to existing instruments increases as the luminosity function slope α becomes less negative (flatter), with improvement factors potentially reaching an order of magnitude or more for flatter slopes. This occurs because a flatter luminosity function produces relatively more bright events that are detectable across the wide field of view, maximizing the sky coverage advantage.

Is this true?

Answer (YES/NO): NO